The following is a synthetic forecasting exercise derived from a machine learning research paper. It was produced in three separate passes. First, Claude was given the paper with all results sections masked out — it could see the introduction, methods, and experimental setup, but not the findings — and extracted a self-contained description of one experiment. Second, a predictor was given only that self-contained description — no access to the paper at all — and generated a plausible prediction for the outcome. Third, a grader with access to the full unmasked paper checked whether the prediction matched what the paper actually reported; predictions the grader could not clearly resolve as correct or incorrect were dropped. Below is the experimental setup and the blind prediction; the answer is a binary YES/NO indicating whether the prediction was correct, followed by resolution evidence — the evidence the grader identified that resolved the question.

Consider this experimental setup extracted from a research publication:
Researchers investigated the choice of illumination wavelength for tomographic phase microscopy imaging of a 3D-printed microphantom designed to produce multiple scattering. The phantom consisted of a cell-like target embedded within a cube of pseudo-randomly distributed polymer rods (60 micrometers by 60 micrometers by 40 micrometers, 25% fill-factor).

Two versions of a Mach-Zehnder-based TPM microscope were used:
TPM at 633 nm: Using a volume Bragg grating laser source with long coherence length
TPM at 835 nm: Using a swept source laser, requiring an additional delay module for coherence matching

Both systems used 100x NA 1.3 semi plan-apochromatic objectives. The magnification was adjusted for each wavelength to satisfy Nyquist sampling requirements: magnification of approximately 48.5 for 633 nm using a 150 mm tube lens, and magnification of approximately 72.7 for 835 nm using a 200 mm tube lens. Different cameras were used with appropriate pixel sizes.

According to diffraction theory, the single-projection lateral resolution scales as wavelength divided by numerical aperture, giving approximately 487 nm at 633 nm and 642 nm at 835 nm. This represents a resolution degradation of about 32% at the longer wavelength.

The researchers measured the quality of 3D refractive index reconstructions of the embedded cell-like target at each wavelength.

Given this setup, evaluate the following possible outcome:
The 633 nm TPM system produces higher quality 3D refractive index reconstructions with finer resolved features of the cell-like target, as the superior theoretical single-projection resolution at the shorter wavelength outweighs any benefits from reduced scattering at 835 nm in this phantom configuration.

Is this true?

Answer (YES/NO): NO